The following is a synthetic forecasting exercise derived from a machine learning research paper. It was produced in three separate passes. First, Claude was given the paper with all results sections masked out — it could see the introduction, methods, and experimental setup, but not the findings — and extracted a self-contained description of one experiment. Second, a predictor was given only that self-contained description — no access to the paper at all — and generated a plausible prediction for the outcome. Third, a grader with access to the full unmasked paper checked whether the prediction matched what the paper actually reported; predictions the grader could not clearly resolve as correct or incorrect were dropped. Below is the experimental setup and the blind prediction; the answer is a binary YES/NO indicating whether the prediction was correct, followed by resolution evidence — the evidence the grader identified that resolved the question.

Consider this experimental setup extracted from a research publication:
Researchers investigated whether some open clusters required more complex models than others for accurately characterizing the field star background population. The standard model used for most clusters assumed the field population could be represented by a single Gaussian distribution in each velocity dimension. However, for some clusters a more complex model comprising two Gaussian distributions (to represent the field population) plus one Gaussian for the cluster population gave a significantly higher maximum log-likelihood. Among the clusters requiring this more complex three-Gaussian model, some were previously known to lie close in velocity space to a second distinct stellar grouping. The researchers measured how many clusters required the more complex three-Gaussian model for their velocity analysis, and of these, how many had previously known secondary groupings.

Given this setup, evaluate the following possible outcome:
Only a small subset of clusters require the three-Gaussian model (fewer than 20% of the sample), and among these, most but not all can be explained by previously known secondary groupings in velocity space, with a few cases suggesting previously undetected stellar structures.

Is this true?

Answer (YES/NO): NO